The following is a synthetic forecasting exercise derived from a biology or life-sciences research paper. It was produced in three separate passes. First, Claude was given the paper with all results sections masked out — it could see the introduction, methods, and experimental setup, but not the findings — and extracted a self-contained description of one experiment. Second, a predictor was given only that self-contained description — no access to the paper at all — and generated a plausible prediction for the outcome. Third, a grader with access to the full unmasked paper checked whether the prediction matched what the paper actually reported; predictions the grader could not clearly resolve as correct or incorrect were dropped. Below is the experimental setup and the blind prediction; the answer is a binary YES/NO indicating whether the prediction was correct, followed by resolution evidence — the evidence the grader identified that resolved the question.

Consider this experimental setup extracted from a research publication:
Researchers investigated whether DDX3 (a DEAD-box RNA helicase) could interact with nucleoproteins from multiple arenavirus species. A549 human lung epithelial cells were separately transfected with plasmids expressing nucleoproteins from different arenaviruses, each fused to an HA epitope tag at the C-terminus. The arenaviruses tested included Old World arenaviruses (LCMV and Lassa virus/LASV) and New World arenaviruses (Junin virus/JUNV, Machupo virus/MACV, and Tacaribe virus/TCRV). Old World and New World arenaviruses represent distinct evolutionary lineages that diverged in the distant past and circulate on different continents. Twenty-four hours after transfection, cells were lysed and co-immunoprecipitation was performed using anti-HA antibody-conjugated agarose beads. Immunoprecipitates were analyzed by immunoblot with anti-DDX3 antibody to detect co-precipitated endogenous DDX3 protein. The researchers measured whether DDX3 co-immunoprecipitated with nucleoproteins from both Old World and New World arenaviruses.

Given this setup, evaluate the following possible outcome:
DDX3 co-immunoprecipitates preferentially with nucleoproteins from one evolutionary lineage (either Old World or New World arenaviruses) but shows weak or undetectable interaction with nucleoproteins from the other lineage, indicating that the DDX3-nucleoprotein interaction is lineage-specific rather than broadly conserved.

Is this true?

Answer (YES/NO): NO